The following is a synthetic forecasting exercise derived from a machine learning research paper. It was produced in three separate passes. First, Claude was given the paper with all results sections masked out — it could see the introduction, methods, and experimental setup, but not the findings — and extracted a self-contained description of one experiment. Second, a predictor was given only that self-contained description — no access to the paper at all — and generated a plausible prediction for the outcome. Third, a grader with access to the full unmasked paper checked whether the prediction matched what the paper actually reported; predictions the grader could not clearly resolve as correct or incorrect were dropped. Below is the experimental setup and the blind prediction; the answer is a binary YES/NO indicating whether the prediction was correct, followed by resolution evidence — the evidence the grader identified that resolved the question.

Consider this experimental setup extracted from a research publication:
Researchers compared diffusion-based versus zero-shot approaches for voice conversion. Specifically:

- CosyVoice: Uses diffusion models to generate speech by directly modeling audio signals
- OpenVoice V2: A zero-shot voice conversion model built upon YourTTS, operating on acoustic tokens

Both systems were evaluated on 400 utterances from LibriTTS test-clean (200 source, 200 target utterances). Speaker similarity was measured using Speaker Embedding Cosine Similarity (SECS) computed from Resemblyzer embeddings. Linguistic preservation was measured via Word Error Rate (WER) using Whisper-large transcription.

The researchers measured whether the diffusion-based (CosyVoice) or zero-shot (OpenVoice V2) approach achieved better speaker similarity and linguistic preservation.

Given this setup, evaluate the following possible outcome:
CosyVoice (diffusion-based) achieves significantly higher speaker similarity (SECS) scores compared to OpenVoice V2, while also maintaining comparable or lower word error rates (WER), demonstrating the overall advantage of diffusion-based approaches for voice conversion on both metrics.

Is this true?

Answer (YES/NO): NO